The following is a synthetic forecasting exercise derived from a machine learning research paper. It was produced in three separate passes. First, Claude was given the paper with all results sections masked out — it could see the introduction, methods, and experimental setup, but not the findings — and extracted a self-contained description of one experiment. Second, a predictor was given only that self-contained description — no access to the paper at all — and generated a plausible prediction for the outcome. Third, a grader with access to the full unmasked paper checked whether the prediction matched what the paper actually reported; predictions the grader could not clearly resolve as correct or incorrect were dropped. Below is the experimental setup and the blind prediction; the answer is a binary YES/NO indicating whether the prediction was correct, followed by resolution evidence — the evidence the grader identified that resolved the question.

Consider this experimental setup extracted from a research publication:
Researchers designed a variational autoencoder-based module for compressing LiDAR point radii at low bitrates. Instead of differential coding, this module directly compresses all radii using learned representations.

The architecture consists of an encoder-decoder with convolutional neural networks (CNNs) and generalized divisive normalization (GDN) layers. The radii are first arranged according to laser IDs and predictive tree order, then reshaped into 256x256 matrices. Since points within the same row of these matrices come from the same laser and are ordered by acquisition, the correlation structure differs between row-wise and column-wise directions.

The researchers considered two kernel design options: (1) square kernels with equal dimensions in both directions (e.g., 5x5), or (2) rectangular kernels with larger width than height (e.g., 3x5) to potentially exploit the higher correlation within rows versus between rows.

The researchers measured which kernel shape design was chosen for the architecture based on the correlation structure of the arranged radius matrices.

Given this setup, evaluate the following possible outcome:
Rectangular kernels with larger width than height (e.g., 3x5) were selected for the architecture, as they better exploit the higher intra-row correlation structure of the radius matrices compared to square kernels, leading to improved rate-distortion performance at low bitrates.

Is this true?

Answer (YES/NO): YES